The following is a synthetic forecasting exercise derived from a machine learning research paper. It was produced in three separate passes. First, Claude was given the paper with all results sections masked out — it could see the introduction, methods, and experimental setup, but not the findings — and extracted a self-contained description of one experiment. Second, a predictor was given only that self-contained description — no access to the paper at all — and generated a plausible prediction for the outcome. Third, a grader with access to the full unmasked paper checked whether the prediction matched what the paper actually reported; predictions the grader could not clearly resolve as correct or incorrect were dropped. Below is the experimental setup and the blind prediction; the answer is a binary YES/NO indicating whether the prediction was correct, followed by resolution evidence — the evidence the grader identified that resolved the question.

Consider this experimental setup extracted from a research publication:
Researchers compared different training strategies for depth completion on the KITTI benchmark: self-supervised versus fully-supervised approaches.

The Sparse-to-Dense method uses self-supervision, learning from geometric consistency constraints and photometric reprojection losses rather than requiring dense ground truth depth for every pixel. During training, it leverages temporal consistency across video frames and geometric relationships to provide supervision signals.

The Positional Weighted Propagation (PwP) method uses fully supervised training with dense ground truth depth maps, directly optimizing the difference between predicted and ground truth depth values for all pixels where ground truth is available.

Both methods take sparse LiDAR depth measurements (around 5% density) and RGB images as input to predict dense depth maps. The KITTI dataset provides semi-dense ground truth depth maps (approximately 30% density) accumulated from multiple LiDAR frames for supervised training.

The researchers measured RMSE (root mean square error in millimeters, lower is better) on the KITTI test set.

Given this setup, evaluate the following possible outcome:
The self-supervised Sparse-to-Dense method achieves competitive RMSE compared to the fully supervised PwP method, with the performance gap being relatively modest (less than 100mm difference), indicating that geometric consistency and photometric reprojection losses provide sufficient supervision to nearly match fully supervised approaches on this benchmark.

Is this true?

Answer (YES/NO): YES